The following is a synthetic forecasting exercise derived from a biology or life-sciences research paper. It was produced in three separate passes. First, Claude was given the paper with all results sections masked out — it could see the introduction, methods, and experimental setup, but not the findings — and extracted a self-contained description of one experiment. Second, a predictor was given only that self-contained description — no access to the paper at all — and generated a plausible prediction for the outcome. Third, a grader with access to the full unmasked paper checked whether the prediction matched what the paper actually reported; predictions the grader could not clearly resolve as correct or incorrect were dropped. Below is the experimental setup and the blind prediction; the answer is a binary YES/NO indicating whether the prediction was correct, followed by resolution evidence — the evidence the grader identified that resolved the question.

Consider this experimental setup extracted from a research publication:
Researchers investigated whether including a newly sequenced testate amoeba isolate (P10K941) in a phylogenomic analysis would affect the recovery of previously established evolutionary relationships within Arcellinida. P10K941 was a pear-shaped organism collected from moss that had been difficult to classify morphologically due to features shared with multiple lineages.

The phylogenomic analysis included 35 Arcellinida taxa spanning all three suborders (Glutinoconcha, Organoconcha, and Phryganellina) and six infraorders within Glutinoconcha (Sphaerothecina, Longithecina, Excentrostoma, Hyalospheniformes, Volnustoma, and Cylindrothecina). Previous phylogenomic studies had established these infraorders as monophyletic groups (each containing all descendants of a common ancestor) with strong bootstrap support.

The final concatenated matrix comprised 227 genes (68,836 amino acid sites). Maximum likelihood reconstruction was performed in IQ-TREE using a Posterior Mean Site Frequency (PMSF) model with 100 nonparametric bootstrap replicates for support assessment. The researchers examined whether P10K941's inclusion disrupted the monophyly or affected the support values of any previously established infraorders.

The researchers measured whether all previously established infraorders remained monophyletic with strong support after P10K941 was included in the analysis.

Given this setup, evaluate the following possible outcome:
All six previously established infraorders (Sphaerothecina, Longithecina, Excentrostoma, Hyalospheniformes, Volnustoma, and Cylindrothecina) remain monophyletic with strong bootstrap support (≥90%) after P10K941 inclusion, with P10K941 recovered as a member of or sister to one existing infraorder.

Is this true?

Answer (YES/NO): NO